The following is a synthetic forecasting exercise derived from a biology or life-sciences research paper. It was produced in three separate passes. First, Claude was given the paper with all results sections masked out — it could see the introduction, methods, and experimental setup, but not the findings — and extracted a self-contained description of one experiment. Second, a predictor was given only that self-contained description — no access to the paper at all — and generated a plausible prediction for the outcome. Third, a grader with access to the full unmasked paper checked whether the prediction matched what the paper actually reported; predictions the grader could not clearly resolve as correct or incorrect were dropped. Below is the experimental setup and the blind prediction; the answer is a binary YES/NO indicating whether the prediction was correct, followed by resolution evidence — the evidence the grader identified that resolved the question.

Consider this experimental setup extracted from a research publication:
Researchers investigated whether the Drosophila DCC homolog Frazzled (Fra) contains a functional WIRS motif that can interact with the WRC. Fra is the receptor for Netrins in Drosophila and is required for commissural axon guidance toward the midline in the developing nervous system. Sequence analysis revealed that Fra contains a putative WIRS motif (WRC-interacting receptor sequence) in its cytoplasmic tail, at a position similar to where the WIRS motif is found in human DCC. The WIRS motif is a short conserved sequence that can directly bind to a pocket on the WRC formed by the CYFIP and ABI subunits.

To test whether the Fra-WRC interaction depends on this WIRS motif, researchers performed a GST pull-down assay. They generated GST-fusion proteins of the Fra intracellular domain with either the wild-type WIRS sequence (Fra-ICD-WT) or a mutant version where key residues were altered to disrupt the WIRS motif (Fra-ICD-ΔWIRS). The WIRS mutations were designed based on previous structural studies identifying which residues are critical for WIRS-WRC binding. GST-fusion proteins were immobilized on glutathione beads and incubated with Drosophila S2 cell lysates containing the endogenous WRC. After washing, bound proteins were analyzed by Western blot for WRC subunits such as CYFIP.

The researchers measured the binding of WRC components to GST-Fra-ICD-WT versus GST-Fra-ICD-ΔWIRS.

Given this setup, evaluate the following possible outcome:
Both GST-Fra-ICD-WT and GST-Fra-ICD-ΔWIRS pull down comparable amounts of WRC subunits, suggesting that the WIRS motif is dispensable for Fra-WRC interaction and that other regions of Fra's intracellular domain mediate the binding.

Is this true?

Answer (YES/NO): NO